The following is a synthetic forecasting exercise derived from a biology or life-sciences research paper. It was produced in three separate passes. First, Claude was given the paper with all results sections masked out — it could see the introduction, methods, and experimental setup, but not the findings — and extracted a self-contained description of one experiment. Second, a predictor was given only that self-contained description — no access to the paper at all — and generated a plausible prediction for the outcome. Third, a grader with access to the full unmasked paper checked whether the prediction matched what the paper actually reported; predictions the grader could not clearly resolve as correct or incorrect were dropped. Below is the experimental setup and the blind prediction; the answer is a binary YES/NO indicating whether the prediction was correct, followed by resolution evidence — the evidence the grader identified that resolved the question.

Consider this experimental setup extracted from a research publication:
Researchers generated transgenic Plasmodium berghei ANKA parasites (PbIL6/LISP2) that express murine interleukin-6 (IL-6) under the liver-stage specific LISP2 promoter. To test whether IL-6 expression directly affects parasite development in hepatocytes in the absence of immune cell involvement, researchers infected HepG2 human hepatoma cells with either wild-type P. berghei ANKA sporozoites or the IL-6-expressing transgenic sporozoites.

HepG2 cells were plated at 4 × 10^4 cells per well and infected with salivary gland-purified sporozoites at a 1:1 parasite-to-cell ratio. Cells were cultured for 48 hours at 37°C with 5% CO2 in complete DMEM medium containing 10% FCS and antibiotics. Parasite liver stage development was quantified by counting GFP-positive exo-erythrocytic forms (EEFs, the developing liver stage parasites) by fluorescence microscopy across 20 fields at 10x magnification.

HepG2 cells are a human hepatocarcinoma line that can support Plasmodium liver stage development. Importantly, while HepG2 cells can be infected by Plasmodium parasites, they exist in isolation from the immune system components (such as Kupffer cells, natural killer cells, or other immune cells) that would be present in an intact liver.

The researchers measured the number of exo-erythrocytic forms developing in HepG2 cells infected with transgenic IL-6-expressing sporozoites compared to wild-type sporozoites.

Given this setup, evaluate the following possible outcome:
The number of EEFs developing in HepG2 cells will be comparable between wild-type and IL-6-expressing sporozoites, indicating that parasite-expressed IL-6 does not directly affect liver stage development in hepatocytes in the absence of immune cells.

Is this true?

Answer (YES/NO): NO